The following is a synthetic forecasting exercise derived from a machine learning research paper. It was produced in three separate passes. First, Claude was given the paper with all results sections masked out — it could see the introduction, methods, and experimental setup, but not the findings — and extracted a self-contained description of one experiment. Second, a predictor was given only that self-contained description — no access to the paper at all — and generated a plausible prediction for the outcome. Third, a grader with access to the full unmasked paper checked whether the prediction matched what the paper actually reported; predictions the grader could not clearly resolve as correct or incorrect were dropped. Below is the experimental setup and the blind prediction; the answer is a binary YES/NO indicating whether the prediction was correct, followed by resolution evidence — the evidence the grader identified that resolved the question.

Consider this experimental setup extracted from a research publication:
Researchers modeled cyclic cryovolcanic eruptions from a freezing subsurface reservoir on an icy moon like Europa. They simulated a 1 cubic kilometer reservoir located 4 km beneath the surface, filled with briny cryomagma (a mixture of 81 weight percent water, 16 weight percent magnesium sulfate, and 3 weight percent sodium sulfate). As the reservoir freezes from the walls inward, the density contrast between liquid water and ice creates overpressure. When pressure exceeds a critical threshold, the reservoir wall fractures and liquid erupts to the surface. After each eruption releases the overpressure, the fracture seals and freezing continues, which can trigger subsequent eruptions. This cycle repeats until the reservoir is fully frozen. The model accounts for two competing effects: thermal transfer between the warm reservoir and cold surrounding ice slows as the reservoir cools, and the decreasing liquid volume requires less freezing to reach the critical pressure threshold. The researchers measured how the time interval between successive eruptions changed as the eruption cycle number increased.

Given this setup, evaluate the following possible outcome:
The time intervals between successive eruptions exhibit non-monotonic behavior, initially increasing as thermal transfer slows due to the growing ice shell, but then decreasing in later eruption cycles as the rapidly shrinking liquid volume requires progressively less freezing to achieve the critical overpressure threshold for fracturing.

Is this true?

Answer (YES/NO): YES